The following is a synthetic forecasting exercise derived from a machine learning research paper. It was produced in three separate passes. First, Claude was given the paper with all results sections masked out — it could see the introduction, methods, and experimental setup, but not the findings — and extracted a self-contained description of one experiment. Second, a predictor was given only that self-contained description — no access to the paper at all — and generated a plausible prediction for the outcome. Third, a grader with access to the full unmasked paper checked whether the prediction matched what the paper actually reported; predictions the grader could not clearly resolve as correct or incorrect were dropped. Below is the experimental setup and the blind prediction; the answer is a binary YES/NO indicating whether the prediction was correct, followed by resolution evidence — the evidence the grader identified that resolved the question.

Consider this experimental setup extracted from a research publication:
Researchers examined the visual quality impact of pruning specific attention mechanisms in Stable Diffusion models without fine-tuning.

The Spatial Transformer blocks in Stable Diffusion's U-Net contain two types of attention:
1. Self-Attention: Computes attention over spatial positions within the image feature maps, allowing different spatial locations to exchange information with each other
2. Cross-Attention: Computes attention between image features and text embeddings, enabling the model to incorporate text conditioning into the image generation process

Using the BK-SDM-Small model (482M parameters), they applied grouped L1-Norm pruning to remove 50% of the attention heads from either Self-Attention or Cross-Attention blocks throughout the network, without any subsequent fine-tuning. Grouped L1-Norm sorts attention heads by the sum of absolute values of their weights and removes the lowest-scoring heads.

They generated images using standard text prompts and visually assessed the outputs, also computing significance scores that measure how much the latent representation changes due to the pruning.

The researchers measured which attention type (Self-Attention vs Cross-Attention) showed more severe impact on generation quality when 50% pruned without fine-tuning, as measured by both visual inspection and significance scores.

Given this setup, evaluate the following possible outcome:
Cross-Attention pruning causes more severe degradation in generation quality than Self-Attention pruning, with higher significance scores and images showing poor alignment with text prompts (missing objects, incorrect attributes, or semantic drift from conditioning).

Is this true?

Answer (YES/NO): NO